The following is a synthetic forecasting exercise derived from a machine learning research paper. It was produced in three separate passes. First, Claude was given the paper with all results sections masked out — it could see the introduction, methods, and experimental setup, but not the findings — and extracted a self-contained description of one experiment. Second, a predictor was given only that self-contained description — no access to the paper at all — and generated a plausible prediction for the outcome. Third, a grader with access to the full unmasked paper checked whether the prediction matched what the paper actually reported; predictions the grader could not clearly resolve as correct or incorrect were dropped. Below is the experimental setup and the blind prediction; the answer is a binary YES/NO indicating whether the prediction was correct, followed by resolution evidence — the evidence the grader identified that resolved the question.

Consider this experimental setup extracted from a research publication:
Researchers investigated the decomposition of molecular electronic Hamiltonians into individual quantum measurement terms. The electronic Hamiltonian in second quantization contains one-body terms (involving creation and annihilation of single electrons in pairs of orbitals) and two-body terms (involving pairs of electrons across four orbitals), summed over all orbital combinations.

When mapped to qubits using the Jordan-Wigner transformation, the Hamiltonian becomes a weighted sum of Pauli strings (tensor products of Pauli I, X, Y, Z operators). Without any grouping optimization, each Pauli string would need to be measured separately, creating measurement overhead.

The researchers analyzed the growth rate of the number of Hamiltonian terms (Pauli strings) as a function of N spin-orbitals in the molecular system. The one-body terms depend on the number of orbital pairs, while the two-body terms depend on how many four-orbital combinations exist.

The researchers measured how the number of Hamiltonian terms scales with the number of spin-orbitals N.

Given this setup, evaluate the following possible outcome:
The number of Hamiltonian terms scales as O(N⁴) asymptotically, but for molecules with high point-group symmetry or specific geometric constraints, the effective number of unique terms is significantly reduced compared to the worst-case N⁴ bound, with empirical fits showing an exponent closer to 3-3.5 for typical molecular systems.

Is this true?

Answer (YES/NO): NO